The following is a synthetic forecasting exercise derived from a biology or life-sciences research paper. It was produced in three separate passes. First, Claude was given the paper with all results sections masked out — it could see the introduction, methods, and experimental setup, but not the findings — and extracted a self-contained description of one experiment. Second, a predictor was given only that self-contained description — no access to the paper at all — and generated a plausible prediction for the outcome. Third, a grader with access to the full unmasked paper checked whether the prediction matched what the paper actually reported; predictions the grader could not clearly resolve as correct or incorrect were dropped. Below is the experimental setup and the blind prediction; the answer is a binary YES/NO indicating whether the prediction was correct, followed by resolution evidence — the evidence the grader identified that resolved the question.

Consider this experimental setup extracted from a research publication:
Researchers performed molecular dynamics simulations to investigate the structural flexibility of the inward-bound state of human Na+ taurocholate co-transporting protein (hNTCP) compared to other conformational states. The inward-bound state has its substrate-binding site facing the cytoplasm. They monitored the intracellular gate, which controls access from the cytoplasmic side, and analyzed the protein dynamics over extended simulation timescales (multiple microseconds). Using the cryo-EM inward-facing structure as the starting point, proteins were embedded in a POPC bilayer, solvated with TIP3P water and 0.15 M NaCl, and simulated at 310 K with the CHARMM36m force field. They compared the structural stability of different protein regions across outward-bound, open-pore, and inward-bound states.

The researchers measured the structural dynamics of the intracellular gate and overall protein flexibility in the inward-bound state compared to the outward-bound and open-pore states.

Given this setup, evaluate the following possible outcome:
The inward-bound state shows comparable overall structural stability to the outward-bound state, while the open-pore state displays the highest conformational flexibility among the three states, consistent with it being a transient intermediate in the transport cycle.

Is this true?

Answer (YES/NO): NO